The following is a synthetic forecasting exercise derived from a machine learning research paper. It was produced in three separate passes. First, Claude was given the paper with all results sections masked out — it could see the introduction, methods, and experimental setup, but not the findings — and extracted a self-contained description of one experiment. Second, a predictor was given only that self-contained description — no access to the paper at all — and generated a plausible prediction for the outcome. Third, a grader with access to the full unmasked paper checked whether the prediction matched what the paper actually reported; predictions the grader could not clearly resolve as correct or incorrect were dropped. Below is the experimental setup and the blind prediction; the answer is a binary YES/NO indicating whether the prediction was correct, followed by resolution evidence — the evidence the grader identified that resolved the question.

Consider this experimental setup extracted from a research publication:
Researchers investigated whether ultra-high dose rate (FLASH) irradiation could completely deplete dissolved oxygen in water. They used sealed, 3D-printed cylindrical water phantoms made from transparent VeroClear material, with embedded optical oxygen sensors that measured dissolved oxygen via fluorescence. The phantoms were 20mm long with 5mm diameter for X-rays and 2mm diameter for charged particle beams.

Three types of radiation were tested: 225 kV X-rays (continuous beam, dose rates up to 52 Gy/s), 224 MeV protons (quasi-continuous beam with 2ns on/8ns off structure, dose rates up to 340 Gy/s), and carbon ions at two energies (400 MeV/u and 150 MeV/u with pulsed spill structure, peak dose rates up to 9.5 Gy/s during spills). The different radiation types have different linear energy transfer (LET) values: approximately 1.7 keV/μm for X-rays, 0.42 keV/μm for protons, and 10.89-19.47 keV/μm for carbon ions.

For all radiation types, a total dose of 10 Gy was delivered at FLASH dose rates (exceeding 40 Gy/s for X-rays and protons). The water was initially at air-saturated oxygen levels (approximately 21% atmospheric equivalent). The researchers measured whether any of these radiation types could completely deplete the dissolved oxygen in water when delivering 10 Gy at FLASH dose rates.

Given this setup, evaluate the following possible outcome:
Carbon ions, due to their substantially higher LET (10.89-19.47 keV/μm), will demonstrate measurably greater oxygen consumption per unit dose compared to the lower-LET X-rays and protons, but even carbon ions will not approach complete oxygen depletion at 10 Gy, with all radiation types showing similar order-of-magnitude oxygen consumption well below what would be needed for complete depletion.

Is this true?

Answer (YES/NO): NO